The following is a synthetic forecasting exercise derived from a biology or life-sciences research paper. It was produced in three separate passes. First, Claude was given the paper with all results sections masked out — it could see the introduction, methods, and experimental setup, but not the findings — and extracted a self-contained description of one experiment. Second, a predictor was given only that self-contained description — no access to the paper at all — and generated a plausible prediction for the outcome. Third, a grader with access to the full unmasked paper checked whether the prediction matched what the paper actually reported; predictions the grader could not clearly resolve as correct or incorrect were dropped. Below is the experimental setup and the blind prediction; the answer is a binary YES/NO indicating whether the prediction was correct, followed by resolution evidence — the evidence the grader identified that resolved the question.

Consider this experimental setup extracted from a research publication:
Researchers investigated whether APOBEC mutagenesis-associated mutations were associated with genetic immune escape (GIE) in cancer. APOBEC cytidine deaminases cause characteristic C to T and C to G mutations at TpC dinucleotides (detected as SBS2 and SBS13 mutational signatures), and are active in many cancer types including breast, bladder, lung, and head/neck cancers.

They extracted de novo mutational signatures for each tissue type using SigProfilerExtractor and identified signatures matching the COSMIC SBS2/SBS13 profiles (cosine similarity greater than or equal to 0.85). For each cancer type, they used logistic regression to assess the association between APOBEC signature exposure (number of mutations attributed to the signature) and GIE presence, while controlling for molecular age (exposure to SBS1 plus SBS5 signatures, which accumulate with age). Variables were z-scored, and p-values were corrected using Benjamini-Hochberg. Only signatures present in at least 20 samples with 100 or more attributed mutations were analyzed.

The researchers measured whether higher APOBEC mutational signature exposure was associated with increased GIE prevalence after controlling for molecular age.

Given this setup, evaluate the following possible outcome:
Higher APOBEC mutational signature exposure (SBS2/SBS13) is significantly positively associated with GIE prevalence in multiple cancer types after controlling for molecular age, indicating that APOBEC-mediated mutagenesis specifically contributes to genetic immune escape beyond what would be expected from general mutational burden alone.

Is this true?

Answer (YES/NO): YES